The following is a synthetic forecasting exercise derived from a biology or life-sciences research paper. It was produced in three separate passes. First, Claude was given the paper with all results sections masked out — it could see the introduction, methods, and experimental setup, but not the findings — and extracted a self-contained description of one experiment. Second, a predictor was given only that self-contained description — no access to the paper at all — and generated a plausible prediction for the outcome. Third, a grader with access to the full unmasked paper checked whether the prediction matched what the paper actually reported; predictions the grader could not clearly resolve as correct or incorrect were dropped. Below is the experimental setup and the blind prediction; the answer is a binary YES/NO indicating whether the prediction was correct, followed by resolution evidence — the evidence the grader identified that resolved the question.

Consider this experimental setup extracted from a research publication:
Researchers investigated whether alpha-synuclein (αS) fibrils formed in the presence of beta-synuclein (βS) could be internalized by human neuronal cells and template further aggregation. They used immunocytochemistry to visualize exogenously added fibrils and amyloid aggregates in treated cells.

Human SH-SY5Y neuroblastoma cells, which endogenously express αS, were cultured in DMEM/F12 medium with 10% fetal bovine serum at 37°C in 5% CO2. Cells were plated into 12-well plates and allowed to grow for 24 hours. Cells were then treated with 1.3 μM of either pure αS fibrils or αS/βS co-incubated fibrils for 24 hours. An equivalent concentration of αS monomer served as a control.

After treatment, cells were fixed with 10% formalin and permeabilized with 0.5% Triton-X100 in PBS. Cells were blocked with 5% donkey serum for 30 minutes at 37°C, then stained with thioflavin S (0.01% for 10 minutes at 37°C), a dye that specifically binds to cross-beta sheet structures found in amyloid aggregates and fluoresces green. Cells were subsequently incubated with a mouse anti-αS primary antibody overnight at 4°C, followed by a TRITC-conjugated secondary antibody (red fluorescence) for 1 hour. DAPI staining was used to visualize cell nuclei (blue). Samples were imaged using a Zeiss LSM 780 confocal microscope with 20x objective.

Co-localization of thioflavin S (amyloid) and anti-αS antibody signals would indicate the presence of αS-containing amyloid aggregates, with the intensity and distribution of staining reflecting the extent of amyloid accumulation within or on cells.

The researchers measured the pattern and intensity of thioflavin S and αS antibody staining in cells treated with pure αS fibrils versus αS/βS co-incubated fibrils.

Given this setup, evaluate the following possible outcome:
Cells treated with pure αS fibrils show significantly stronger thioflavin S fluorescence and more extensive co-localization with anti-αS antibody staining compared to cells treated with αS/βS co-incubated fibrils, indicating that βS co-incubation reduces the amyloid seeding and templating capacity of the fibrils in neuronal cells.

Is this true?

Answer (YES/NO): YES